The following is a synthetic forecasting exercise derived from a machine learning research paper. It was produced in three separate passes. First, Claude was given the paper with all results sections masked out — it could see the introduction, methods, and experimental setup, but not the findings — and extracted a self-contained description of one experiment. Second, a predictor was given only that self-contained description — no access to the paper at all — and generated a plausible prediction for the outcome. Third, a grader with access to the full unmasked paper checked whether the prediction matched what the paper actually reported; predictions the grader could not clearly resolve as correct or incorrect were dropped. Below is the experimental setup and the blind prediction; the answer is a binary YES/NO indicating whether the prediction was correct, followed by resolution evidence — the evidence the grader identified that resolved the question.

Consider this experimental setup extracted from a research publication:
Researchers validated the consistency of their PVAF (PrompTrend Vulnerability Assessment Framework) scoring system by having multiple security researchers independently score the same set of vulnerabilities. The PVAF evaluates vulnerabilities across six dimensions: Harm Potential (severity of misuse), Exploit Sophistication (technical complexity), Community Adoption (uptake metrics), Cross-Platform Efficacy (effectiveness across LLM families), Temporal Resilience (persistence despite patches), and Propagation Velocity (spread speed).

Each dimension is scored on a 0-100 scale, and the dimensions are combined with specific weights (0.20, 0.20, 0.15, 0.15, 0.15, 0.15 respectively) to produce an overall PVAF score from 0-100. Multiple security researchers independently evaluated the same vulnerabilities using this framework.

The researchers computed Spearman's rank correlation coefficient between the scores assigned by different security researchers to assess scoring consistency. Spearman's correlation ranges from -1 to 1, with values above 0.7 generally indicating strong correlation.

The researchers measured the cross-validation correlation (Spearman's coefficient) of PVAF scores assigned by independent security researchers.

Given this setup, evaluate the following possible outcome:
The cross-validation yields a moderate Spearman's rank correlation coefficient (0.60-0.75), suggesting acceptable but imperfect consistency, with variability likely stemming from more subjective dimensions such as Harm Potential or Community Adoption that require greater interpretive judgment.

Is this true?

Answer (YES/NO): NO